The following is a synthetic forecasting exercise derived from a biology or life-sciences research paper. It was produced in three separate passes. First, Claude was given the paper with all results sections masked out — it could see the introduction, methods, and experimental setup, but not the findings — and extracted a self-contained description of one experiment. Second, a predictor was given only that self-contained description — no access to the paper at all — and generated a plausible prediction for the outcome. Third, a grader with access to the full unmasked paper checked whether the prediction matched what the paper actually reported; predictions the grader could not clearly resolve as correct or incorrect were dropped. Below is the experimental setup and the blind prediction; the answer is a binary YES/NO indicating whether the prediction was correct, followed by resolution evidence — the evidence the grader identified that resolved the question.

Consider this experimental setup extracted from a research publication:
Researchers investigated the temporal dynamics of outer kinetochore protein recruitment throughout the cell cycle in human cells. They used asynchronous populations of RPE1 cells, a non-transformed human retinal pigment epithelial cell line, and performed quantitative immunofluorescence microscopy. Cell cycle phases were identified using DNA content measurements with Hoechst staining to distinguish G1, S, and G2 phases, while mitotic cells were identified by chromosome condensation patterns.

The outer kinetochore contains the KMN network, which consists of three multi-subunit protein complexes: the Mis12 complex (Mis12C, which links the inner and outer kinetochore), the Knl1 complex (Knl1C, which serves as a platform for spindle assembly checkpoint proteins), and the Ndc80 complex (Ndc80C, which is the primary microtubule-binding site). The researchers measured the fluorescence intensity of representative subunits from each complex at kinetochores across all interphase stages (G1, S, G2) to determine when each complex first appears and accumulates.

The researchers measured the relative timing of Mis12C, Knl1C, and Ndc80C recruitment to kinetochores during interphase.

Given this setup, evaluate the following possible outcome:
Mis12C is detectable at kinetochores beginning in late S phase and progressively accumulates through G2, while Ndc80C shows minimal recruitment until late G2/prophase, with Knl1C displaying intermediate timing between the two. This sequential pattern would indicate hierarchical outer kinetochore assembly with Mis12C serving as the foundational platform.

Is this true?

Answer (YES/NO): NO